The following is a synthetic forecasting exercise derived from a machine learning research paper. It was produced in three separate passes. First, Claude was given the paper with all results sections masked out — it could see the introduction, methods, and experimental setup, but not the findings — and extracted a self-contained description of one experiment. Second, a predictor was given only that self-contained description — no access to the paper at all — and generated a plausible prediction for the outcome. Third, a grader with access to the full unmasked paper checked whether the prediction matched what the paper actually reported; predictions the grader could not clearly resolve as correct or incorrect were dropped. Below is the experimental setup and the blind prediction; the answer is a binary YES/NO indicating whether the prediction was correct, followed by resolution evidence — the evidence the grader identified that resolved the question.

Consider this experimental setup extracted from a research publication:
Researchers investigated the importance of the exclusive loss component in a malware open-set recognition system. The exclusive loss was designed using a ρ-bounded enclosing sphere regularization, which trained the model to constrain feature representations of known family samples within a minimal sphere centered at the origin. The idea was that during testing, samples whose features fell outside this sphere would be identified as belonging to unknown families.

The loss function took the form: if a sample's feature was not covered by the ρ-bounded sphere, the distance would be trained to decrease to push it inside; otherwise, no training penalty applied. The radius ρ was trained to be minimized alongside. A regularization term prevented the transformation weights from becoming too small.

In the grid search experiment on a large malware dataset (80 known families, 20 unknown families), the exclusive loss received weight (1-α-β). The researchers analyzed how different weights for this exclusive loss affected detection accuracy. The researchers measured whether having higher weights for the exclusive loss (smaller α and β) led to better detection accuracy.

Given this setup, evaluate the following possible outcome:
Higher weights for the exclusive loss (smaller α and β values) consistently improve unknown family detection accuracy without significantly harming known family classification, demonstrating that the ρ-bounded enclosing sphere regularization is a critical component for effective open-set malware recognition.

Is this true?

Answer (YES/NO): NO